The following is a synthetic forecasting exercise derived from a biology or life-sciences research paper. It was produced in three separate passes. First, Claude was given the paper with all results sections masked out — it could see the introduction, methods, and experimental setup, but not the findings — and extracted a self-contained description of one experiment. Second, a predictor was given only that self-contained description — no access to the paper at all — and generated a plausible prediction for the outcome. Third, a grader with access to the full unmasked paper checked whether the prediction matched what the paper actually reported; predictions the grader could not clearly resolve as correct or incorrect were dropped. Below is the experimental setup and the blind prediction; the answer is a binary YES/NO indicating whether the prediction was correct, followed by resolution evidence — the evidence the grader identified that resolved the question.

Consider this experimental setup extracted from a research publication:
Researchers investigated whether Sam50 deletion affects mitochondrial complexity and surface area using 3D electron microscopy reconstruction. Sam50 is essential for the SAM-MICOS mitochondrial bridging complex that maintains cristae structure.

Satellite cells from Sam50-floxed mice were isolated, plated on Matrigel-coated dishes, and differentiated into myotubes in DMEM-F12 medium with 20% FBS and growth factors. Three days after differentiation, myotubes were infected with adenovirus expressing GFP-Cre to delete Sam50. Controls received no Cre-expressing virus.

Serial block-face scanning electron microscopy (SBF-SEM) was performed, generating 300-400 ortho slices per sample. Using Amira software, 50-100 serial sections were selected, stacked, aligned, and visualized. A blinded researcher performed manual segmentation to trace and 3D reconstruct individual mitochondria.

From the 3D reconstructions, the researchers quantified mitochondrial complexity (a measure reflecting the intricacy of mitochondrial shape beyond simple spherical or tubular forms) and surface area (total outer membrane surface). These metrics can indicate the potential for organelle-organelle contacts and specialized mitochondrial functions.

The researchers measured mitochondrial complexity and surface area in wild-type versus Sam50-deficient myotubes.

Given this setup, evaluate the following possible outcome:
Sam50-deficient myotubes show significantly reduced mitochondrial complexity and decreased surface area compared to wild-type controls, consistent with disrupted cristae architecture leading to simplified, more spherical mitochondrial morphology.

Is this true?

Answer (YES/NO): YES